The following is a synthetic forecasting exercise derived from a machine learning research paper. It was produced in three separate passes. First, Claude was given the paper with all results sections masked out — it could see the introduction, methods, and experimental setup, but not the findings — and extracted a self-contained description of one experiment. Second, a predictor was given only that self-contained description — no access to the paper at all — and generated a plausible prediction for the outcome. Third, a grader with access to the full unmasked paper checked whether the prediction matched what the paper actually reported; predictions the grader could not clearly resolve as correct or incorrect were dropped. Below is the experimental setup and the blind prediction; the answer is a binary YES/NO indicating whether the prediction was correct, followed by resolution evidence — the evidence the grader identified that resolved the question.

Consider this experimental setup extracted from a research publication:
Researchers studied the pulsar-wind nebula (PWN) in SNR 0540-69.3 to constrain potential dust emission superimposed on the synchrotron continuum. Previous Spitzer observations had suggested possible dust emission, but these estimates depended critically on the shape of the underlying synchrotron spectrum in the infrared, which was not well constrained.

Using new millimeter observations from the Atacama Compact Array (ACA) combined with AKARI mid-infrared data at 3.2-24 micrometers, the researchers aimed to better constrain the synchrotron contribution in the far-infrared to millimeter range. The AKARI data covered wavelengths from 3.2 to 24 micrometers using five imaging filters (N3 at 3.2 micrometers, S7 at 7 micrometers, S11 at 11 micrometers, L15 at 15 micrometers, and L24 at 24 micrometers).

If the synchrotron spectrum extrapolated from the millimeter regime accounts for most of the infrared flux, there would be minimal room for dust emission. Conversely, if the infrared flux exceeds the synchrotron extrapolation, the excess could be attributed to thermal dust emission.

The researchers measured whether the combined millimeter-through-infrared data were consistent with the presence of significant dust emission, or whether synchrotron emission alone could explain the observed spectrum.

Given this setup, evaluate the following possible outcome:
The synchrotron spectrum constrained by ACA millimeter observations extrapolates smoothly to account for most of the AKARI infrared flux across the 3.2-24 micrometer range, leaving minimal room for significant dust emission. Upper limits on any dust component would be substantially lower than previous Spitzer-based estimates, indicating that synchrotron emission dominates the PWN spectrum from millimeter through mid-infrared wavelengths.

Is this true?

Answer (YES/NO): NO